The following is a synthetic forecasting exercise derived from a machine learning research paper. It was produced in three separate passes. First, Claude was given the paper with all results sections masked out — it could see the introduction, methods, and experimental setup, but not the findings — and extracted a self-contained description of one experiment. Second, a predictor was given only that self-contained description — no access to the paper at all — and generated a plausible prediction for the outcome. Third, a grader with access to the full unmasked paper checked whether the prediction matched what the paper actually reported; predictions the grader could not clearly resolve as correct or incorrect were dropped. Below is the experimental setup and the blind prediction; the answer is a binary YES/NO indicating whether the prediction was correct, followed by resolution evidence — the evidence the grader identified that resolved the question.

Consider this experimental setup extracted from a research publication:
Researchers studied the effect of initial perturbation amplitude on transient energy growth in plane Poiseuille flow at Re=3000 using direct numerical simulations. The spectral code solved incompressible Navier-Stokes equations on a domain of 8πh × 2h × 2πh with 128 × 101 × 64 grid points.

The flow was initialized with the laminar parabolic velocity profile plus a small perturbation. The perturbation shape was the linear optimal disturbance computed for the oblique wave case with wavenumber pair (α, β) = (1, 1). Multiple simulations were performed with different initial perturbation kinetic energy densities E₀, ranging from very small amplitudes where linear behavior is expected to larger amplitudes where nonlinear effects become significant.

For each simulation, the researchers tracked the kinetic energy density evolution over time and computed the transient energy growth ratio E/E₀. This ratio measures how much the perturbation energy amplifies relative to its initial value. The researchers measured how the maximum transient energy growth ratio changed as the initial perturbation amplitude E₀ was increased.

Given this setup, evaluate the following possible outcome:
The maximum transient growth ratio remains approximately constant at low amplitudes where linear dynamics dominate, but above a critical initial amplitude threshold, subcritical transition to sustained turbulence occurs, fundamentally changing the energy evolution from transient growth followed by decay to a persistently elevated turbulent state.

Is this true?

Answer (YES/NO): NO